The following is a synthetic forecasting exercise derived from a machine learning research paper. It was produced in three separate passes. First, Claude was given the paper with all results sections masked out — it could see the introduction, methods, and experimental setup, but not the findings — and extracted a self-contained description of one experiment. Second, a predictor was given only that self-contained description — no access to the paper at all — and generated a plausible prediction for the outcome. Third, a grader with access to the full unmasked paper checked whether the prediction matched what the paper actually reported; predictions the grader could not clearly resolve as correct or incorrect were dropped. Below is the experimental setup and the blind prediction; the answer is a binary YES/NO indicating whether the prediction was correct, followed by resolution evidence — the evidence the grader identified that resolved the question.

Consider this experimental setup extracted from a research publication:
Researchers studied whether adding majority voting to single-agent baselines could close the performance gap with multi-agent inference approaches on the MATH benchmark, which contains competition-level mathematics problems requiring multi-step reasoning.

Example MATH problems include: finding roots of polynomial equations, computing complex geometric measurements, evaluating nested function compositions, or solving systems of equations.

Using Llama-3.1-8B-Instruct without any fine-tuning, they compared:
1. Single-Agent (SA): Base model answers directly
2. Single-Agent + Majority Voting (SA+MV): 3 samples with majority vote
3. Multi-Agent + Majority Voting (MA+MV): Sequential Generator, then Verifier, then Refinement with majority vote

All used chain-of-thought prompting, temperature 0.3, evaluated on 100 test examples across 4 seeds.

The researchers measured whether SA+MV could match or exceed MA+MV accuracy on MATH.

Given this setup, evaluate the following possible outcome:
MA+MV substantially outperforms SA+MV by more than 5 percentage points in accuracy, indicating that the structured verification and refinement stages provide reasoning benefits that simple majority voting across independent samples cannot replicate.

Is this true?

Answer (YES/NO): NO